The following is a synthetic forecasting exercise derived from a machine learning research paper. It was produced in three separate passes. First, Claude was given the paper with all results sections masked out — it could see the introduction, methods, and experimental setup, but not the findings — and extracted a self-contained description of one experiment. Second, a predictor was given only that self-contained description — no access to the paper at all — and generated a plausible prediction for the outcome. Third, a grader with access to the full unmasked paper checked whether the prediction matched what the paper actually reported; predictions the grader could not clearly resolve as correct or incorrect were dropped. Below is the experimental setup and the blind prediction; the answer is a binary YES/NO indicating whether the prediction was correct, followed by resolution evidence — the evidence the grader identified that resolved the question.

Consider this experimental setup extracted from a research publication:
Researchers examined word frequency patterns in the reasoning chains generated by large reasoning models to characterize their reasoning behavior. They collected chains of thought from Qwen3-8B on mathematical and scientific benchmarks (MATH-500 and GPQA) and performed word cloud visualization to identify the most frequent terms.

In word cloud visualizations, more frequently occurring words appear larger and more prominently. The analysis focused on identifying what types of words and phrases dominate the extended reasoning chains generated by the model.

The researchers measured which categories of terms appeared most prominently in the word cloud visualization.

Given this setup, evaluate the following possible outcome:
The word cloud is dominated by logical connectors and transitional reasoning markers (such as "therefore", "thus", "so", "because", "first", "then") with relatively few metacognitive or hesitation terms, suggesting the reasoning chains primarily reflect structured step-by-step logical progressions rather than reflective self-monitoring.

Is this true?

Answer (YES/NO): NO